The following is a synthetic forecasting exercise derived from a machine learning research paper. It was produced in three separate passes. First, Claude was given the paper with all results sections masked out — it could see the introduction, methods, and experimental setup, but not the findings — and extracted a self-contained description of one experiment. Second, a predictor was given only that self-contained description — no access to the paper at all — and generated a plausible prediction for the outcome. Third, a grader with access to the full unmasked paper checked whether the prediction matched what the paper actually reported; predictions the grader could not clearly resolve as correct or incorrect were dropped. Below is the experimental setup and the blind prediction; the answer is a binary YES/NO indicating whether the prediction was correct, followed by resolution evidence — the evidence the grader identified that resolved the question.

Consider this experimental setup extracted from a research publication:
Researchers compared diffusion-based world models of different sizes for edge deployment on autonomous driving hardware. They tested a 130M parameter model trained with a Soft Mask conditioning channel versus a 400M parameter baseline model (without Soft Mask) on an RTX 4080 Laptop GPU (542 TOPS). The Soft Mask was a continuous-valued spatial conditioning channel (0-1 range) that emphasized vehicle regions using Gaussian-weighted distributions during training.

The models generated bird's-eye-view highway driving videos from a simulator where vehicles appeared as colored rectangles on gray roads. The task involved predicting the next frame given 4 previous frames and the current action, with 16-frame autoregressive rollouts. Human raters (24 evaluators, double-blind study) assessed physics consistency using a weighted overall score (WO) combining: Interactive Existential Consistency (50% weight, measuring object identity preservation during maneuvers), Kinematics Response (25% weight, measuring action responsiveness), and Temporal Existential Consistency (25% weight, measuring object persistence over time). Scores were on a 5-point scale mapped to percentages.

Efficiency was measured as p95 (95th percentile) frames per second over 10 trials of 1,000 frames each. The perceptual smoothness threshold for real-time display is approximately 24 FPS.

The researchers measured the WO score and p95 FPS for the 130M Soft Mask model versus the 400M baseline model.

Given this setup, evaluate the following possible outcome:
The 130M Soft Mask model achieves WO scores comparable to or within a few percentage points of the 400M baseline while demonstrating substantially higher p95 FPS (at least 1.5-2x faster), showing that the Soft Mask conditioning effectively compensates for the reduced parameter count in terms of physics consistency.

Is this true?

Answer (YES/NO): NO